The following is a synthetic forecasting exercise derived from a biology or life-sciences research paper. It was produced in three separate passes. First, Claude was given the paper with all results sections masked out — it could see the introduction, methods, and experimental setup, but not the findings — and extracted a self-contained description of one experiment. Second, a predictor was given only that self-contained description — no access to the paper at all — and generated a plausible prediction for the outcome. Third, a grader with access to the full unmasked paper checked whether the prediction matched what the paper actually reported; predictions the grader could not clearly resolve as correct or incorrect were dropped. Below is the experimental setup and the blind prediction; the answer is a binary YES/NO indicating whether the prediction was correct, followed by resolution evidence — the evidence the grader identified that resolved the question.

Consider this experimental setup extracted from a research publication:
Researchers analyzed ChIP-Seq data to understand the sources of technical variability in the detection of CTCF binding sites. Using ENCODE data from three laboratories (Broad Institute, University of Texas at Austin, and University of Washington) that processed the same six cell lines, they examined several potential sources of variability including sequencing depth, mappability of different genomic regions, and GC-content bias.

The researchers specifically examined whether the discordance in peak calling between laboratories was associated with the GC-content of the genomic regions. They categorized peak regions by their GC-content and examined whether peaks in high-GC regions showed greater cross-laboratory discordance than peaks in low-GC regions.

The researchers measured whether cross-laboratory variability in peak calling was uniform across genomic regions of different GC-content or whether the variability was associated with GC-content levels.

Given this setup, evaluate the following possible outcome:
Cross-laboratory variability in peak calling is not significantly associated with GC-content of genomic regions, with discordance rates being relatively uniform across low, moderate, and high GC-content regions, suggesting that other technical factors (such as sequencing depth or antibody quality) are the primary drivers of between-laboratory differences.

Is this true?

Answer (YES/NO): NO